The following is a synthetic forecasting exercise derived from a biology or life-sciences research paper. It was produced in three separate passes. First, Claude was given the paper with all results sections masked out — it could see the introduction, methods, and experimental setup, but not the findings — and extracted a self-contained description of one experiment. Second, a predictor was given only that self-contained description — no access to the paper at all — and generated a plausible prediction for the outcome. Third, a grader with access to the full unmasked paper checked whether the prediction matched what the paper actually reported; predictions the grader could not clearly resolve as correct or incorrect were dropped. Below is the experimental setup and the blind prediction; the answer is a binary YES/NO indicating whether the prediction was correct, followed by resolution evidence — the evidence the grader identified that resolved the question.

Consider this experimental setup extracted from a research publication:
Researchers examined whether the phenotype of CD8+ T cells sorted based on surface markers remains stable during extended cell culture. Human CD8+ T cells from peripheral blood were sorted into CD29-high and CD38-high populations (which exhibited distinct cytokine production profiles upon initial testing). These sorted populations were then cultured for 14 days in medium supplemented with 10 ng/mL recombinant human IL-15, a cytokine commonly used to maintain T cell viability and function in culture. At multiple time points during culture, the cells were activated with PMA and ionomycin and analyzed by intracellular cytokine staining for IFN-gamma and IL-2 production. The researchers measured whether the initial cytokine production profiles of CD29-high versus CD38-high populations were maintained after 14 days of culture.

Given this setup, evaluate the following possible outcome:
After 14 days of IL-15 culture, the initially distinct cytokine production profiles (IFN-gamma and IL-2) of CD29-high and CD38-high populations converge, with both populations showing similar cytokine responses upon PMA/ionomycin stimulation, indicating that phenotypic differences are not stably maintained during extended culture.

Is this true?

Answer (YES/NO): NO